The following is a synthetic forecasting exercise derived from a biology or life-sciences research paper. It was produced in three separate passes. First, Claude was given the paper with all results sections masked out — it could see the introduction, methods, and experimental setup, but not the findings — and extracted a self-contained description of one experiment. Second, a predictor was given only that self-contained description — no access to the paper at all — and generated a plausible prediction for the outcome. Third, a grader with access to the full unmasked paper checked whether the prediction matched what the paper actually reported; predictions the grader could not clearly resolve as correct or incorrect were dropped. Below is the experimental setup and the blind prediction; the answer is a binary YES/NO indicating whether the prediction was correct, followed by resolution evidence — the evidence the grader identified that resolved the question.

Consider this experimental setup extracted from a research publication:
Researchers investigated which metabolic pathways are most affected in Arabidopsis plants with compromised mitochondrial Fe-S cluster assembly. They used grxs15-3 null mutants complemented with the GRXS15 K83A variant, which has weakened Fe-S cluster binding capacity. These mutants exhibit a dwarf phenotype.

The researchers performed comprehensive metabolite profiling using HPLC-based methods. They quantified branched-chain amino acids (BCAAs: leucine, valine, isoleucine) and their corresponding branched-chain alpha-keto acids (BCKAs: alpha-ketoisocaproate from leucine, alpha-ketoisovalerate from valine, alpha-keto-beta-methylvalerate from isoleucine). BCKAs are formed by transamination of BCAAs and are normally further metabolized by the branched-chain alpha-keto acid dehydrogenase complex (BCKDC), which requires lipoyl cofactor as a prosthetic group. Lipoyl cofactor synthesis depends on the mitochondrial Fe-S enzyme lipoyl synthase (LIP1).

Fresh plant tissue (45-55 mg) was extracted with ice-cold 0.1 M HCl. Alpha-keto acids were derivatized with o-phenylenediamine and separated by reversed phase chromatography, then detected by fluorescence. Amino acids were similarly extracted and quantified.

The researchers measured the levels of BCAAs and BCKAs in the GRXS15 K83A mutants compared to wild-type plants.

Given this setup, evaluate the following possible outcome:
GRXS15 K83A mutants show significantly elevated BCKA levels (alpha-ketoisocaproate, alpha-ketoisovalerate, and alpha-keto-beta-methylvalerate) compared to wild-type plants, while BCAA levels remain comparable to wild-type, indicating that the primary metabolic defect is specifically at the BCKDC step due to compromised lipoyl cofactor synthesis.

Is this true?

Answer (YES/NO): NO